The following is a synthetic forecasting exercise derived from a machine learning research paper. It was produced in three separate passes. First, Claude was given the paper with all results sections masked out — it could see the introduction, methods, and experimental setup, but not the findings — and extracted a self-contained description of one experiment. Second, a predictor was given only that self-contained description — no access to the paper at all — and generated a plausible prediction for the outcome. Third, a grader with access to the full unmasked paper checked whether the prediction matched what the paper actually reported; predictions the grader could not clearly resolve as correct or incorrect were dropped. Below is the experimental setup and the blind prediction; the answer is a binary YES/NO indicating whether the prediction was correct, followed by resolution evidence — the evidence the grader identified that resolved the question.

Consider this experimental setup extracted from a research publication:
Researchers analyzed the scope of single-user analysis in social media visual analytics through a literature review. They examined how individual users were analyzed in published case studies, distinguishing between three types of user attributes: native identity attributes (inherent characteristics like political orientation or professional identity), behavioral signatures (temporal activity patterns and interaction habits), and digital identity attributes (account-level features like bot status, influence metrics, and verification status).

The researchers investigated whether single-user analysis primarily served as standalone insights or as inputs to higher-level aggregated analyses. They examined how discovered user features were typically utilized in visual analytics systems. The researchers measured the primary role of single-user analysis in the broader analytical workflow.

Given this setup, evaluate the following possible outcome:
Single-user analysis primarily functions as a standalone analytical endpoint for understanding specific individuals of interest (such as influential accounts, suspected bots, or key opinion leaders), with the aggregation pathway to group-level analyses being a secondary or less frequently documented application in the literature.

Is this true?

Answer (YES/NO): NO